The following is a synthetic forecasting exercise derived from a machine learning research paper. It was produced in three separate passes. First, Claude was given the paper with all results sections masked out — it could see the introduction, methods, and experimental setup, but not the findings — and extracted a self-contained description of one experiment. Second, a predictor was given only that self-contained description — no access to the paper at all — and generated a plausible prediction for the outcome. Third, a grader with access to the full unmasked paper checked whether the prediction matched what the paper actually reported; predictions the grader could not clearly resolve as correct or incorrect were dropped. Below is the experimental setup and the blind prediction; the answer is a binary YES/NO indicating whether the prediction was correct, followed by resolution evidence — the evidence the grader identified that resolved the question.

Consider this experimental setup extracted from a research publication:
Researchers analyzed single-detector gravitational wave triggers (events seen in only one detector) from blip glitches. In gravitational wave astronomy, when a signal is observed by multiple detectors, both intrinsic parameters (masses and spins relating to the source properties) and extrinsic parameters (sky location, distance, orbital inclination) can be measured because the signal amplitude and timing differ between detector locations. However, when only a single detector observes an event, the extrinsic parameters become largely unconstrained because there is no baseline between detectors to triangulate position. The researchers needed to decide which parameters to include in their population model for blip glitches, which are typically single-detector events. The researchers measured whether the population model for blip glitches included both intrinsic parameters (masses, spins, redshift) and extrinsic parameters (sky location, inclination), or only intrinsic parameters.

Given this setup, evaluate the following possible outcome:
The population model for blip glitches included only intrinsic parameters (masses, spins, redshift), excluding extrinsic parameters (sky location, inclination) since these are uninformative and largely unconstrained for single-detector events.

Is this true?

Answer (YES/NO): YES